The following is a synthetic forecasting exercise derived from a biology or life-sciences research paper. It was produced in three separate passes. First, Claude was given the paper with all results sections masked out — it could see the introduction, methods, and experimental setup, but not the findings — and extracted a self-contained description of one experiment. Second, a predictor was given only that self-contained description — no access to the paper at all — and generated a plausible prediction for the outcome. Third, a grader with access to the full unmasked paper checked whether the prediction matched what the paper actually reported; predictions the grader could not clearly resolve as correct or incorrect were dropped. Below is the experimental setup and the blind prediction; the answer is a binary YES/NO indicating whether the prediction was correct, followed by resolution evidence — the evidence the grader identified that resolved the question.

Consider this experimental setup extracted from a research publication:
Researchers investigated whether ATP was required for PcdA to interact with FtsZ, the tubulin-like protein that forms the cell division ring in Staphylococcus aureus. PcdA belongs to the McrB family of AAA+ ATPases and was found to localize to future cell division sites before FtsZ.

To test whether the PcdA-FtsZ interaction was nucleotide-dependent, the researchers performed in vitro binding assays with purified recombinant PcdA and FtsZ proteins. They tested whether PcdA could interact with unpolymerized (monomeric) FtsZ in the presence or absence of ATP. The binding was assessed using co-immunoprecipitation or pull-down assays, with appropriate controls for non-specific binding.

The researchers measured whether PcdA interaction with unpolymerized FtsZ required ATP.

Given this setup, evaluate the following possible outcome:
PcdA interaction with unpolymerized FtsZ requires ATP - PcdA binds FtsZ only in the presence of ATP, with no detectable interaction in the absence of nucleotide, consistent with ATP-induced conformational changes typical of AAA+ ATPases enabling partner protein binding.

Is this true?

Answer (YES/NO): YES